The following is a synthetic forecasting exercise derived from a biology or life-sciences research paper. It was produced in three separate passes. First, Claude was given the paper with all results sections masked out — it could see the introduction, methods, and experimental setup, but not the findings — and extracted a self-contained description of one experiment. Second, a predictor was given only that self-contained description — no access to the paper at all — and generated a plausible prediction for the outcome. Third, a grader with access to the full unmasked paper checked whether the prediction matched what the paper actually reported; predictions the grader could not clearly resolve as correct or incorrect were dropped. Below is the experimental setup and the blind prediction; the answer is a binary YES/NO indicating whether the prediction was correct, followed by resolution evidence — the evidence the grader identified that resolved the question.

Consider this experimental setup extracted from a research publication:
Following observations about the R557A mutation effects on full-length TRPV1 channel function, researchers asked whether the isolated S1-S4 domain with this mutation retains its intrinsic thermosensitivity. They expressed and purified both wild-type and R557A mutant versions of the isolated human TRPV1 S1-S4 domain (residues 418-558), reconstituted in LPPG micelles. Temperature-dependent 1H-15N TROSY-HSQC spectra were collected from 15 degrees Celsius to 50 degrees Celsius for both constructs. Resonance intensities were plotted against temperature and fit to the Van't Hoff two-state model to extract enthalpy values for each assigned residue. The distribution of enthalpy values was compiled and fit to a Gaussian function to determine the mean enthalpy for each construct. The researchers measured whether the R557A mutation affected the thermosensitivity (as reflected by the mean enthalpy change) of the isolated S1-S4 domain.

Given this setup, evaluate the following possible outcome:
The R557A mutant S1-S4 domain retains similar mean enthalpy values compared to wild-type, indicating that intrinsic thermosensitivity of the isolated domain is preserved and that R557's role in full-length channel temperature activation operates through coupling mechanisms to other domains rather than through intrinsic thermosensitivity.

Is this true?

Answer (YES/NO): YES